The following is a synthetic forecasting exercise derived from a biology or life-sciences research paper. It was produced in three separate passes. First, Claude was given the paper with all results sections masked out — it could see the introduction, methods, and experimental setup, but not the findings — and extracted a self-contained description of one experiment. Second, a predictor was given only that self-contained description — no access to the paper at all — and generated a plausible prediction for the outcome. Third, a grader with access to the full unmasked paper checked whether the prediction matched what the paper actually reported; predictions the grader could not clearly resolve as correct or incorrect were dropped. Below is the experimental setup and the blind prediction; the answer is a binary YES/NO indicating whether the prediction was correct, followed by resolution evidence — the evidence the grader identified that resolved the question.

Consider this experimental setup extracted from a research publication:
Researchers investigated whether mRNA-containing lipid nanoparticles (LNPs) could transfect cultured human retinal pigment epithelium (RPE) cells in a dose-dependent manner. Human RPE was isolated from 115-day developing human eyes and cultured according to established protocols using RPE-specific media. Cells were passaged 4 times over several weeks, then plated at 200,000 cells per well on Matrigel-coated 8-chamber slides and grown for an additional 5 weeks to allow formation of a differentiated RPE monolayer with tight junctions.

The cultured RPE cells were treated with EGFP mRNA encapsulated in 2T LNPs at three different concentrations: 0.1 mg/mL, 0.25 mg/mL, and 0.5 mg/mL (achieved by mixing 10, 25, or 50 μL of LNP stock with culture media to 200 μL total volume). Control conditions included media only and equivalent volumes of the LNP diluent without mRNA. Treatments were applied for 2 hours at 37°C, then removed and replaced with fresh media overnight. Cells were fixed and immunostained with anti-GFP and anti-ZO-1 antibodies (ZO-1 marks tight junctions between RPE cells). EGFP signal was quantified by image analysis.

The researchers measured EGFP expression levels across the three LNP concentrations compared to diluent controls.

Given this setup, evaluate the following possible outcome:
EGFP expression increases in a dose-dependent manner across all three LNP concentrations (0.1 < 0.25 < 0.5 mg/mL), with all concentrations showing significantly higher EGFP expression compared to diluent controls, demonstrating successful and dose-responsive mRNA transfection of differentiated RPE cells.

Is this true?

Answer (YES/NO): NO